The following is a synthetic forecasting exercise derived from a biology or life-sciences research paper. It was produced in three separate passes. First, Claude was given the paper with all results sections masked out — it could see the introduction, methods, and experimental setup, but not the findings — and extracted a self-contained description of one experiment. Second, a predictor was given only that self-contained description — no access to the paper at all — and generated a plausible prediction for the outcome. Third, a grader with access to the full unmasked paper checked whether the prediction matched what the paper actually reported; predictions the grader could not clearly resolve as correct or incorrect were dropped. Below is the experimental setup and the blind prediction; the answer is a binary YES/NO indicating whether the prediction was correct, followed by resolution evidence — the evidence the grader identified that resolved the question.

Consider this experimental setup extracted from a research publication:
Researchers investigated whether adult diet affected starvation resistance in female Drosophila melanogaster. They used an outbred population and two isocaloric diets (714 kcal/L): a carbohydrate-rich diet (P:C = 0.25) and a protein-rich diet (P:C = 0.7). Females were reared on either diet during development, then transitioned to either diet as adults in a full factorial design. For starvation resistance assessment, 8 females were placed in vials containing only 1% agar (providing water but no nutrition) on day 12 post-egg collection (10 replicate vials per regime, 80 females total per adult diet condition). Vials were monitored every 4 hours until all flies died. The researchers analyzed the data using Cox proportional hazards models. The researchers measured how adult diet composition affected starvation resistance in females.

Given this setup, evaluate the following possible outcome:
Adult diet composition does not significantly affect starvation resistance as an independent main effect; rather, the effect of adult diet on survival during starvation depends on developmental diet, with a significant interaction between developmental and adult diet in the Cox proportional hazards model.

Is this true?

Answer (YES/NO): NO